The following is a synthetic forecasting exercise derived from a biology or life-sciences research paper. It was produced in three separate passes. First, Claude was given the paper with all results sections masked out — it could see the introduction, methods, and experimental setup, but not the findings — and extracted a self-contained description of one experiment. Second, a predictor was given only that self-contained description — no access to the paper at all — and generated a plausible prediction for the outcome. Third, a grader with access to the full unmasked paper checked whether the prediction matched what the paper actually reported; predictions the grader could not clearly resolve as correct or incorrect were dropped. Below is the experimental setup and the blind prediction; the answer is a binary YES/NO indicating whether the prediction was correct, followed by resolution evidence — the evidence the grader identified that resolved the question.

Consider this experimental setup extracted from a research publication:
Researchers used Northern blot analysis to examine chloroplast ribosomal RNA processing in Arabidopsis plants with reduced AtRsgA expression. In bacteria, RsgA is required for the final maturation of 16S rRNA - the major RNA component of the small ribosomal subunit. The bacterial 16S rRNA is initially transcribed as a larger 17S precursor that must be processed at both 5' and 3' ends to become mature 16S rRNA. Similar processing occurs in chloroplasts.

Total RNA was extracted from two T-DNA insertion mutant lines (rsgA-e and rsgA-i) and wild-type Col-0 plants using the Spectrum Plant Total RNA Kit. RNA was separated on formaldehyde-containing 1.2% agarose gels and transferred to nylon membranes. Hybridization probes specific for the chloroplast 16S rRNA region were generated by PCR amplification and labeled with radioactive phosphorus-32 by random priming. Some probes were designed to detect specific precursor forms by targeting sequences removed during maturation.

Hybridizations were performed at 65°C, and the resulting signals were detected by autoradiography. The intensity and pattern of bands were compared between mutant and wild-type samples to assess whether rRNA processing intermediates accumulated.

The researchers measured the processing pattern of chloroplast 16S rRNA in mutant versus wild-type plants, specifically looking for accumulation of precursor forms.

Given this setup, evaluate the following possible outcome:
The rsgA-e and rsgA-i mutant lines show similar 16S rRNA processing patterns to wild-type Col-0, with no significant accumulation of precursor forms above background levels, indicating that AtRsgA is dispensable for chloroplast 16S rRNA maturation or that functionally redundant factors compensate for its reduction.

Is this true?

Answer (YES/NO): NO